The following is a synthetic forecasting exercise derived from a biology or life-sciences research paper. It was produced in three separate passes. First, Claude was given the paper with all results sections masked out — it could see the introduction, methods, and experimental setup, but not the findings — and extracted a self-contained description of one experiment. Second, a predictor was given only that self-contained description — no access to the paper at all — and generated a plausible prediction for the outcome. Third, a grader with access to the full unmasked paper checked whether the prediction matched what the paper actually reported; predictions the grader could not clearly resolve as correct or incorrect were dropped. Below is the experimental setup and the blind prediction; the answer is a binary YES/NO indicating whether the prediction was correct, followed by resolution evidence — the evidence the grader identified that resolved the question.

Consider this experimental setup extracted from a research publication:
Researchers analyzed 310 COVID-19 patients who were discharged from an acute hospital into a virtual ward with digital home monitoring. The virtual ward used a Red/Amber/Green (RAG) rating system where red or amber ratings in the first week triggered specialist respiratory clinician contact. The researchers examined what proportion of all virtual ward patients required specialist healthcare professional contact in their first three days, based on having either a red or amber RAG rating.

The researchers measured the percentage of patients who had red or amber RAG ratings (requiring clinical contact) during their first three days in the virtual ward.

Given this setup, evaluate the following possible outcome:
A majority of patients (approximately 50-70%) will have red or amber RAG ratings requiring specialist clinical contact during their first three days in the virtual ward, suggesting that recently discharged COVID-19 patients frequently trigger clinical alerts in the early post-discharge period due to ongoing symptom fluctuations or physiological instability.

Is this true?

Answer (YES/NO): YES